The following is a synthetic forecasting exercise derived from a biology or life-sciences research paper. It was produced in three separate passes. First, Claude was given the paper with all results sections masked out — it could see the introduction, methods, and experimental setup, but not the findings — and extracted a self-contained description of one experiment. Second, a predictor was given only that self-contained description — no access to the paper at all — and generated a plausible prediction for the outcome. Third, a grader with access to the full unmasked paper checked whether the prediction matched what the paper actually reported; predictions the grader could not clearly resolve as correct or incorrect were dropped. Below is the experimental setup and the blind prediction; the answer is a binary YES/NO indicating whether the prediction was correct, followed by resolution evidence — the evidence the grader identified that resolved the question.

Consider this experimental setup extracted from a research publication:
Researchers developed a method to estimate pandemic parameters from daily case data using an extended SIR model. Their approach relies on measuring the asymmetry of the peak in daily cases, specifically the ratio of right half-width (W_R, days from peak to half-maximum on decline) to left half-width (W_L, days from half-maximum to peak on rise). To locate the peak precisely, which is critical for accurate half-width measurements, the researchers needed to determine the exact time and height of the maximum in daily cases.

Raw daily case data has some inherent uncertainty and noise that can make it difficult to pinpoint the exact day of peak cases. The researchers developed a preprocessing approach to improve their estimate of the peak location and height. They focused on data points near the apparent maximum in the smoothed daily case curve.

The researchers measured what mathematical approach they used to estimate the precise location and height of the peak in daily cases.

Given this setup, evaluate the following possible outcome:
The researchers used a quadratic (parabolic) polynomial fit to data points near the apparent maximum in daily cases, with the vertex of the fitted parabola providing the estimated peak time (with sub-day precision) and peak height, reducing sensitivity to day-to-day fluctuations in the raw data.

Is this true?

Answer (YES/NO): NO